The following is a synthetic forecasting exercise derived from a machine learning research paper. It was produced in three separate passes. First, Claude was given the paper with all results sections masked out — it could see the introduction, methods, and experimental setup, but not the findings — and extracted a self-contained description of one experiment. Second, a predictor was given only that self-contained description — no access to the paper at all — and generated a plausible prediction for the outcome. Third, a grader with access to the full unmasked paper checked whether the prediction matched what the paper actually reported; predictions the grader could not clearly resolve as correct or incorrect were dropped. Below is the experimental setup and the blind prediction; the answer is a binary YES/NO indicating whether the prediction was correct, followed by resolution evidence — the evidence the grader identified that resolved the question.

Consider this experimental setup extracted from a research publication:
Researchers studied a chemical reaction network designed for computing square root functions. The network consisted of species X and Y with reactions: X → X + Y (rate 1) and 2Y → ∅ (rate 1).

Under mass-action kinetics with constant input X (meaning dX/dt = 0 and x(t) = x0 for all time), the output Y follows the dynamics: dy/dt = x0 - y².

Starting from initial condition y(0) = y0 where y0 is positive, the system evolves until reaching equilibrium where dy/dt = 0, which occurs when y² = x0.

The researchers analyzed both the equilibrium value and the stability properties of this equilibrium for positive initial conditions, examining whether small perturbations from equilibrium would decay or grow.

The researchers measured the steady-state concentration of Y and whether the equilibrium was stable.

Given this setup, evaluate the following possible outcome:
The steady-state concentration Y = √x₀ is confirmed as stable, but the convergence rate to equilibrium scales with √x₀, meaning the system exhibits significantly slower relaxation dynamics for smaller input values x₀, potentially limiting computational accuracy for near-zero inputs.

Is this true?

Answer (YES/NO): YES